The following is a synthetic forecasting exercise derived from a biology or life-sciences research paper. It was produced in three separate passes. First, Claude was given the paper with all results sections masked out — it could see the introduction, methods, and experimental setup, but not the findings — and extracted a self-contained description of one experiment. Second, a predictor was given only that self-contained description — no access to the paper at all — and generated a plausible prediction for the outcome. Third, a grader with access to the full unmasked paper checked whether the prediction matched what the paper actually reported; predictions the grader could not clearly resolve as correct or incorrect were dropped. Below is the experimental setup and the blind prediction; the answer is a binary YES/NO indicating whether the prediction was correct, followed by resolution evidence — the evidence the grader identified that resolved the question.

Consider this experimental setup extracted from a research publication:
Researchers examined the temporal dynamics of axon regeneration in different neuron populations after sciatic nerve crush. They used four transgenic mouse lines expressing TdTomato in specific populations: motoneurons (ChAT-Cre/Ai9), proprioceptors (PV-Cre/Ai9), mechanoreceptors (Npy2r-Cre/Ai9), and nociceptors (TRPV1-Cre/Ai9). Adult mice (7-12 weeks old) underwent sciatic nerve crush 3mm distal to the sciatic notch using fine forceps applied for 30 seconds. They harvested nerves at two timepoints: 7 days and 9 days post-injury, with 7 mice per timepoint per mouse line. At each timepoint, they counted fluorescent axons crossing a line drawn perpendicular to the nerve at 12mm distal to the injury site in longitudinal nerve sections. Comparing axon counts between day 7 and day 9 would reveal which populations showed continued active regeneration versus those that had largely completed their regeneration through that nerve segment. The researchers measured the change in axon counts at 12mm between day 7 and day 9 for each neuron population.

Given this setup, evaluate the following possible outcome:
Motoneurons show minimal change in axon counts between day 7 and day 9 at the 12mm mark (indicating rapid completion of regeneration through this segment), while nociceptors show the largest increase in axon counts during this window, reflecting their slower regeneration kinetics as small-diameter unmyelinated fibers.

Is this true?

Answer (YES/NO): NO